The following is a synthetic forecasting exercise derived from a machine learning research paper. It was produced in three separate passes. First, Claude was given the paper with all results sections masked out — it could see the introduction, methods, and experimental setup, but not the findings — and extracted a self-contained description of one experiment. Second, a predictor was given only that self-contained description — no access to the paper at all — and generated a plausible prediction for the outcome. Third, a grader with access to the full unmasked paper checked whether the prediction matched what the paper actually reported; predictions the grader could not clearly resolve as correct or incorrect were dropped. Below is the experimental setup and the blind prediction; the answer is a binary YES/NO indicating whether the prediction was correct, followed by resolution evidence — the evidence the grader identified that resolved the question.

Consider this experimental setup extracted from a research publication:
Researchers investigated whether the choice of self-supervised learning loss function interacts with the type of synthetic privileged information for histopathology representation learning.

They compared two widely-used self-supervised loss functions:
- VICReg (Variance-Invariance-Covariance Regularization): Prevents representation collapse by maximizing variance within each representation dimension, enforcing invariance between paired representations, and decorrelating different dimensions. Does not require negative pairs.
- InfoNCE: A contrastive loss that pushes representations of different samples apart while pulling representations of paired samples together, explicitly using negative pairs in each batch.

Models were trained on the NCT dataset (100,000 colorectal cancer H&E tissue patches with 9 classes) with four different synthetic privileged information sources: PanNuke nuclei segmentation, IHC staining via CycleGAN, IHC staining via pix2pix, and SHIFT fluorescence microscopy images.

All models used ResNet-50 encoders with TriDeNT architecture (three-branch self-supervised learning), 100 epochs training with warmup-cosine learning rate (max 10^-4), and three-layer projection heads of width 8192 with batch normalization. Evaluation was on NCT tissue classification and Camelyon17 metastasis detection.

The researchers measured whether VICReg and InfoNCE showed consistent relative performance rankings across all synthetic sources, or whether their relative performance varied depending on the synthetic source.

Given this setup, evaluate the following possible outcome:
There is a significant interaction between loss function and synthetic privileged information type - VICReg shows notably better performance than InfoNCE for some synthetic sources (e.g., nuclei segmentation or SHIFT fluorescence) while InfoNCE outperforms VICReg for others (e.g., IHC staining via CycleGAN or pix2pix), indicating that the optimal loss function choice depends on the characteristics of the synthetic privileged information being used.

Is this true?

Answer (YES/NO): NO